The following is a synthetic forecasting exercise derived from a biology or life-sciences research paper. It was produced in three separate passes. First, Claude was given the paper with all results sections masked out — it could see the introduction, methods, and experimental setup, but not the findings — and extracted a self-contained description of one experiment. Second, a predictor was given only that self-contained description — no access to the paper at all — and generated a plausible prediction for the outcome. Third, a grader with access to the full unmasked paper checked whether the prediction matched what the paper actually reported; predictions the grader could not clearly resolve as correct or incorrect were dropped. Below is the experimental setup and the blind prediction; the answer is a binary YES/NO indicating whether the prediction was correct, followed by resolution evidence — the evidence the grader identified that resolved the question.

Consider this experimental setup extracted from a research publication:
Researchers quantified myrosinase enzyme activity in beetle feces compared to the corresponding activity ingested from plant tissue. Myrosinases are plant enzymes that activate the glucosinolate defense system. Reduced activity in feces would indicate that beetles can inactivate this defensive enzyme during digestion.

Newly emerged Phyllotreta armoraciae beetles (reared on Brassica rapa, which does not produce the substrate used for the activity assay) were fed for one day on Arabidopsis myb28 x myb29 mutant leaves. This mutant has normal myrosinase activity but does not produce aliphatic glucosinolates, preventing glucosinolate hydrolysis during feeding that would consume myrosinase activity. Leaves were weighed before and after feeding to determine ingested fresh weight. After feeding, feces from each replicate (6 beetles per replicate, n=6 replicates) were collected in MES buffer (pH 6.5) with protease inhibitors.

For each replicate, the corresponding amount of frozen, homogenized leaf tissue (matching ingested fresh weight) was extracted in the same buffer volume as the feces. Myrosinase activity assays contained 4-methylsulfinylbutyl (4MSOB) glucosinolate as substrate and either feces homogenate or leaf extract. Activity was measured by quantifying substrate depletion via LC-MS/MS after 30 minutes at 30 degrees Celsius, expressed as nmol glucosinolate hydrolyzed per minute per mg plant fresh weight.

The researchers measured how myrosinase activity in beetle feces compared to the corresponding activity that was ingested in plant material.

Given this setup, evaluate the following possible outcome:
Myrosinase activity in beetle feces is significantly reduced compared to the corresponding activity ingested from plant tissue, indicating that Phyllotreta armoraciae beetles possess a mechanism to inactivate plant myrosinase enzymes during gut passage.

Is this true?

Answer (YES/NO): YES